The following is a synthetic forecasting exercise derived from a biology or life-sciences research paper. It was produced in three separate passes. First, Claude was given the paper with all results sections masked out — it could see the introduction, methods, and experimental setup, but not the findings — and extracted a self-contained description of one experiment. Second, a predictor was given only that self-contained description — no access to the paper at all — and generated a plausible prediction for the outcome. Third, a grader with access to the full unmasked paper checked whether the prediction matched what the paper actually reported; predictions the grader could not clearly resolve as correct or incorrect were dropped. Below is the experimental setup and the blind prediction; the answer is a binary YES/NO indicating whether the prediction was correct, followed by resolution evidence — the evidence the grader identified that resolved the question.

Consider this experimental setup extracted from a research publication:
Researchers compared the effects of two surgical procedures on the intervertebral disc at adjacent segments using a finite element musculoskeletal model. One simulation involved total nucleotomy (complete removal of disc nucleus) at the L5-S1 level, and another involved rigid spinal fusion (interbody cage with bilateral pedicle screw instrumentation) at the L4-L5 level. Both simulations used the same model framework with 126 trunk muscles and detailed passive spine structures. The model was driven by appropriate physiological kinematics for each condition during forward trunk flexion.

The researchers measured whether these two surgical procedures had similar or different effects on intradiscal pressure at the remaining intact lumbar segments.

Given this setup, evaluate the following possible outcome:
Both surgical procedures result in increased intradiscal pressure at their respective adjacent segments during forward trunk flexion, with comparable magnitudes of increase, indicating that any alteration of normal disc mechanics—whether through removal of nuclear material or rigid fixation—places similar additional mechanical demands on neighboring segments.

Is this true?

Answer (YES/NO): NO